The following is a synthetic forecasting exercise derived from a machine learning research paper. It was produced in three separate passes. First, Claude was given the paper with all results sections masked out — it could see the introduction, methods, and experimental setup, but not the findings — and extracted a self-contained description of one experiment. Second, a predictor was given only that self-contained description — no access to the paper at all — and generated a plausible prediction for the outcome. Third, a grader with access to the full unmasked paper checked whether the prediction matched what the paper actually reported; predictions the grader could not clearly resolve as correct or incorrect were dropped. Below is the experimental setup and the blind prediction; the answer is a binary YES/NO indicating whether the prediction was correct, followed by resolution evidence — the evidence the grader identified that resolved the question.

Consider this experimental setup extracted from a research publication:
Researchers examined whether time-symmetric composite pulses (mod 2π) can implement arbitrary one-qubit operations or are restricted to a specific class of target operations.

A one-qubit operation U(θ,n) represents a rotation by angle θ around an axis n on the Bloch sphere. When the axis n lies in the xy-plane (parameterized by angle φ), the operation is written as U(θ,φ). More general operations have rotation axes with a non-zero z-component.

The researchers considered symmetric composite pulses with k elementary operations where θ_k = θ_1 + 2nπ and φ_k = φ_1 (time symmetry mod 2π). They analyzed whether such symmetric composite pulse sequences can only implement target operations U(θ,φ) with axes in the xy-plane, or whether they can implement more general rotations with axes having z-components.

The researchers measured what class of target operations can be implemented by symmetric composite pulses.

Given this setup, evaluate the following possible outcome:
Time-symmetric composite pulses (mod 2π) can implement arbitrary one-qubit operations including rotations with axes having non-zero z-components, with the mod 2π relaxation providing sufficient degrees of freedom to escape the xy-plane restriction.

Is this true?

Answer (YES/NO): NO